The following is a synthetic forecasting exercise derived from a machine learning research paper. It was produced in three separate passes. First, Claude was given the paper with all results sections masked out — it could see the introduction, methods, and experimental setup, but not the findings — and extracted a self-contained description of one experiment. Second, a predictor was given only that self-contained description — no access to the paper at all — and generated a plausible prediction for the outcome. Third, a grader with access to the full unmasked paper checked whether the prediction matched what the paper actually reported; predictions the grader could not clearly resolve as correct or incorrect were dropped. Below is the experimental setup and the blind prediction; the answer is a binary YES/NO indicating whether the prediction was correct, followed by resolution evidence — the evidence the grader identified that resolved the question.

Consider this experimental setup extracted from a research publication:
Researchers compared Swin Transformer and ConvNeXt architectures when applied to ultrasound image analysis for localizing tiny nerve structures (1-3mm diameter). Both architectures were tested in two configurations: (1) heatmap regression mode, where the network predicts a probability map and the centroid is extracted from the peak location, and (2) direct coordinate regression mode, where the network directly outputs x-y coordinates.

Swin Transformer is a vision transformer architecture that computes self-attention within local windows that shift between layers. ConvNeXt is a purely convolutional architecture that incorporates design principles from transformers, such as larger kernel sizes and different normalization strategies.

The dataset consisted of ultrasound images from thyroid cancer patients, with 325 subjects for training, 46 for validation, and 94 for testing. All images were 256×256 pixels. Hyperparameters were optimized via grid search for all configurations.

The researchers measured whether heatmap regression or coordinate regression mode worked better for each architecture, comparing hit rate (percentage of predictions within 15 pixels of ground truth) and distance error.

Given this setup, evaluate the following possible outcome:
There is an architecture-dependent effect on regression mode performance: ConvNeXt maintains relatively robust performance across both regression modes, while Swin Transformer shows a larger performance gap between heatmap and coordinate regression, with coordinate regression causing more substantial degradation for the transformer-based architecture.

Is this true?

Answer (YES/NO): NO